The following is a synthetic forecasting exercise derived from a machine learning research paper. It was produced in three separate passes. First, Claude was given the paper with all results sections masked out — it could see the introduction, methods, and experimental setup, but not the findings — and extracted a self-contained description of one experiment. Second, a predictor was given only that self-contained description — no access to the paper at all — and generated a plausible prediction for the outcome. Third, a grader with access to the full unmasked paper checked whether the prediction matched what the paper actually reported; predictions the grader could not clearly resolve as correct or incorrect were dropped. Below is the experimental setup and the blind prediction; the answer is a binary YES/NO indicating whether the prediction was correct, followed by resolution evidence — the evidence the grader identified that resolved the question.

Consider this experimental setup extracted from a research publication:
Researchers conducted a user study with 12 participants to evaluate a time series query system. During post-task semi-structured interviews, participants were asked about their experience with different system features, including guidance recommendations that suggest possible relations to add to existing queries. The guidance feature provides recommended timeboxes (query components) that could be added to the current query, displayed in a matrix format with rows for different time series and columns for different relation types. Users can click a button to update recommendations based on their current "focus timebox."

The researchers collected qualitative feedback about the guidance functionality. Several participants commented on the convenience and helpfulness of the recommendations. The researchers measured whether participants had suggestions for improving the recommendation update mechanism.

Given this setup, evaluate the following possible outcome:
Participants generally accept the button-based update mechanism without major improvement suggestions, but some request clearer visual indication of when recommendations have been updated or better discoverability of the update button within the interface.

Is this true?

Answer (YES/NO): NO